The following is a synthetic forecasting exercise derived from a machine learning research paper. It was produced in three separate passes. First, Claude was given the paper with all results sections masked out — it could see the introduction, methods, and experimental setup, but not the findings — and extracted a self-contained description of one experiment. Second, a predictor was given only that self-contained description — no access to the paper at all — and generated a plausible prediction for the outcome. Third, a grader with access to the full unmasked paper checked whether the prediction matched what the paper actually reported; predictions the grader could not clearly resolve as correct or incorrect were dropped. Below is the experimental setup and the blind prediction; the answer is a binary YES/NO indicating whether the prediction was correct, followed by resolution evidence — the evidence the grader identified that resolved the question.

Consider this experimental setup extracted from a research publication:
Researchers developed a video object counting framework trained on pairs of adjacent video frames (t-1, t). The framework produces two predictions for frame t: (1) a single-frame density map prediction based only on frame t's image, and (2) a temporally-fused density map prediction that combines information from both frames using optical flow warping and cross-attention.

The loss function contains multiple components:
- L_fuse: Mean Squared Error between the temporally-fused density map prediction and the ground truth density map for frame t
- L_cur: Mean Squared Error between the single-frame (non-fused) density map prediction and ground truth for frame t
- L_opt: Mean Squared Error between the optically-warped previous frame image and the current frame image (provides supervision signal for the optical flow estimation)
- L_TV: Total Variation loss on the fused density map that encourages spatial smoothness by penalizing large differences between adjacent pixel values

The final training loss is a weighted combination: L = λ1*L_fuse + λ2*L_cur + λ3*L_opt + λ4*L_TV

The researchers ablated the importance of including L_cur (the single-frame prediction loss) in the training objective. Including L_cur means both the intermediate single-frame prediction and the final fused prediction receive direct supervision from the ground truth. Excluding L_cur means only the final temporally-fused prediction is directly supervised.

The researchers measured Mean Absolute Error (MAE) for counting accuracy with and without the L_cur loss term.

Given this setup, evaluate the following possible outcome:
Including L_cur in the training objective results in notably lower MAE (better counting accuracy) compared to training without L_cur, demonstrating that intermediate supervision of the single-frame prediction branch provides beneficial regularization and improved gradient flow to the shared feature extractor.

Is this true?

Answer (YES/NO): YES